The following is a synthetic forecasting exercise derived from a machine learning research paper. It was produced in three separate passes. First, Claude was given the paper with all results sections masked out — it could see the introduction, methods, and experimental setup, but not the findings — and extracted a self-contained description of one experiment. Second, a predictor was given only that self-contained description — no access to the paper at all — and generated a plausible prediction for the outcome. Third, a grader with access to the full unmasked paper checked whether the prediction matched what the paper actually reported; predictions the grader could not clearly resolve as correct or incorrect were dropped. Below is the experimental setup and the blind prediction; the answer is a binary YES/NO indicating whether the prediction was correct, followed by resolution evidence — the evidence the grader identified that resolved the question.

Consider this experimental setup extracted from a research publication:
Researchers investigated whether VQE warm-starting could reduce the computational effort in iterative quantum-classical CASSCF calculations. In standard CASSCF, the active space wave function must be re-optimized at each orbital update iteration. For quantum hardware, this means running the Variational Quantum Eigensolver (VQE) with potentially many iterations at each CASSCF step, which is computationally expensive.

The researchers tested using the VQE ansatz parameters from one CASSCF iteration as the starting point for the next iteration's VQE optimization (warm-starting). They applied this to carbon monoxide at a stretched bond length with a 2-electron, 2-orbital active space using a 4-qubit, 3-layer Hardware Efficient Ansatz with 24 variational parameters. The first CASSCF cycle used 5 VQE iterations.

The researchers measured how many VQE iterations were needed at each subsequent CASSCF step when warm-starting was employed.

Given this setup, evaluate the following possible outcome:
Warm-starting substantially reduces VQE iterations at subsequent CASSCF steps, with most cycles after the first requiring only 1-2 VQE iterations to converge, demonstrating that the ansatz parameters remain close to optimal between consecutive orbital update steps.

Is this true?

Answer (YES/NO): YES